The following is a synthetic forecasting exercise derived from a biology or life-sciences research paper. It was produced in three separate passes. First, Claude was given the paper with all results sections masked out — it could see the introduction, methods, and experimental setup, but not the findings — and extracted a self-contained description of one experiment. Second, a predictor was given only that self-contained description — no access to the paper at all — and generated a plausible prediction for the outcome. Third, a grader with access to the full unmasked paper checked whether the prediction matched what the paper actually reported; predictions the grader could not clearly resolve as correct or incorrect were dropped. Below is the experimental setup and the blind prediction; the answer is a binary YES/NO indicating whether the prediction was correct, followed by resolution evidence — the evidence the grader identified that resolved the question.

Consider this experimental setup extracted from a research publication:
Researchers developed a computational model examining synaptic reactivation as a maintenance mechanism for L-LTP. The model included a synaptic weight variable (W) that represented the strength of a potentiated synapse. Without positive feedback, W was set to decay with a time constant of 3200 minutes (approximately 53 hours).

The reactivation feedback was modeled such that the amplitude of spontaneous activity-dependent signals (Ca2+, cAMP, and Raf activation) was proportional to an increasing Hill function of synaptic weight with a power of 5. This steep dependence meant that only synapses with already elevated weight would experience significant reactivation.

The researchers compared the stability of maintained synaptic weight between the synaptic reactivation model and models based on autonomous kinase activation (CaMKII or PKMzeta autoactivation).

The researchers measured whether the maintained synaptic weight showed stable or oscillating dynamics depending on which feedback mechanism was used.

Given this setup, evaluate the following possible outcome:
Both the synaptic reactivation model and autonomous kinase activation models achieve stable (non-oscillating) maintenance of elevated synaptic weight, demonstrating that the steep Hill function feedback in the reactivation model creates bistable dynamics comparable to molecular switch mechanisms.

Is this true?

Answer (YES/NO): NO